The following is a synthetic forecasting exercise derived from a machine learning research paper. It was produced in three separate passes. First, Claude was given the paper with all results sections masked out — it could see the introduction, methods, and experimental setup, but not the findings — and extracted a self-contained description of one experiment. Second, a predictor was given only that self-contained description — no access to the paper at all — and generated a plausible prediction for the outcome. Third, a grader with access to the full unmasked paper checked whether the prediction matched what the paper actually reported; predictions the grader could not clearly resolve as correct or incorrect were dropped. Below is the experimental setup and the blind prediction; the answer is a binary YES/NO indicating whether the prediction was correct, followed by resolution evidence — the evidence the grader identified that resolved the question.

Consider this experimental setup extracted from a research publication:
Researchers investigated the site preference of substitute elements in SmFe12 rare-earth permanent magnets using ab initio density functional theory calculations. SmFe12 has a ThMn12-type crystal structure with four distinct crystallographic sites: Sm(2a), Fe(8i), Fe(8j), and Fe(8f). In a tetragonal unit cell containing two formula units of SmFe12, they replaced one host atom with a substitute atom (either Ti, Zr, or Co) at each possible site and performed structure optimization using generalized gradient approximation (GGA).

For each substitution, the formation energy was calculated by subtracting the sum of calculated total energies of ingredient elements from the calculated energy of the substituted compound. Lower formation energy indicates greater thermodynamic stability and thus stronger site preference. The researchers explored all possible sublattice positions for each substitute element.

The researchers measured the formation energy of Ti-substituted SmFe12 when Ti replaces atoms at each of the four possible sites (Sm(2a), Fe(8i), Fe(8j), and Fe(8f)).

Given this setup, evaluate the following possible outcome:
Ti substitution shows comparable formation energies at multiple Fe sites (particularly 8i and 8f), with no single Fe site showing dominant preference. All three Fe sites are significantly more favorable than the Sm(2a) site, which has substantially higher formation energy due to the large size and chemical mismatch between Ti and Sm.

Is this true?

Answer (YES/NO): NO